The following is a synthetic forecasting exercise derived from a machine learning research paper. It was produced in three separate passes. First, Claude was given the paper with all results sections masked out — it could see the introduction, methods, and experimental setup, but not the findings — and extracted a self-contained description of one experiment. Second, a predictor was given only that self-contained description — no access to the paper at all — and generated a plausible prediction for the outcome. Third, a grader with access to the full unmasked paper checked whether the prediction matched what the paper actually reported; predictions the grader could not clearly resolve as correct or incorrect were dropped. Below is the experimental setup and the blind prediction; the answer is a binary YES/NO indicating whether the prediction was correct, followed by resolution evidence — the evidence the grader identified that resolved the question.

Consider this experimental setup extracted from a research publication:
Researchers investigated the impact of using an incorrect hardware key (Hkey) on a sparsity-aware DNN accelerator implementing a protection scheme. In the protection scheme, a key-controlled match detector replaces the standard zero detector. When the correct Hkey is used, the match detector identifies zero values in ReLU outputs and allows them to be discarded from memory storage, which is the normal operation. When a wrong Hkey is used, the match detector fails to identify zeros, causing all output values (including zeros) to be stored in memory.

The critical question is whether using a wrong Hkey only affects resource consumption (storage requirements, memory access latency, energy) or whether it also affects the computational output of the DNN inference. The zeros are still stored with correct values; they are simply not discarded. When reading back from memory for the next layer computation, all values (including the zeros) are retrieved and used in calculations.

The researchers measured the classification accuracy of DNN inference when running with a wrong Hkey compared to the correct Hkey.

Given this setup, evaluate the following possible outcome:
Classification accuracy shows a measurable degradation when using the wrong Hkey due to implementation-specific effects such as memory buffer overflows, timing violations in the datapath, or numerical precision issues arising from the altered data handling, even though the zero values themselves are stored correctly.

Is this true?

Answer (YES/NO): NO